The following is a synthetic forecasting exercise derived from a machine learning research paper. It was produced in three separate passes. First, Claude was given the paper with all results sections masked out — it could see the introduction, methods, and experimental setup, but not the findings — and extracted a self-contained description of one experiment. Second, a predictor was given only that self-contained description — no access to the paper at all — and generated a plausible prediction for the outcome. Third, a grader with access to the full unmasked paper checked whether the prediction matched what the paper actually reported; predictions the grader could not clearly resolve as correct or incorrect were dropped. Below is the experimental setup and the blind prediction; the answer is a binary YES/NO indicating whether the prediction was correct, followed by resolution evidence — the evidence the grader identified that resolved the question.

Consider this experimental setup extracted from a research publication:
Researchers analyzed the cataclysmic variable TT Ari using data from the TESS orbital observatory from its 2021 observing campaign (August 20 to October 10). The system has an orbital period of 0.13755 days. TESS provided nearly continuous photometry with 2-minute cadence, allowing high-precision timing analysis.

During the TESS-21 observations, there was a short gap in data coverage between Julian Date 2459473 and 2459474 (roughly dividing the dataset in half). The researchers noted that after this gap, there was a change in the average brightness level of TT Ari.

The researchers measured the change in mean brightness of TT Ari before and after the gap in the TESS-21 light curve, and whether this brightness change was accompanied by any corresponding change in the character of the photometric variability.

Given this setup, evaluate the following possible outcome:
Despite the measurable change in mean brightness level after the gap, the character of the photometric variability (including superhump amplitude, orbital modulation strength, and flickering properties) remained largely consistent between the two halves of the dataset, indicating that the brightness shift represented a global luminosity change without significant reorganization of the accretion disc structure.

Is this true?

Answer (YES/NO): NO